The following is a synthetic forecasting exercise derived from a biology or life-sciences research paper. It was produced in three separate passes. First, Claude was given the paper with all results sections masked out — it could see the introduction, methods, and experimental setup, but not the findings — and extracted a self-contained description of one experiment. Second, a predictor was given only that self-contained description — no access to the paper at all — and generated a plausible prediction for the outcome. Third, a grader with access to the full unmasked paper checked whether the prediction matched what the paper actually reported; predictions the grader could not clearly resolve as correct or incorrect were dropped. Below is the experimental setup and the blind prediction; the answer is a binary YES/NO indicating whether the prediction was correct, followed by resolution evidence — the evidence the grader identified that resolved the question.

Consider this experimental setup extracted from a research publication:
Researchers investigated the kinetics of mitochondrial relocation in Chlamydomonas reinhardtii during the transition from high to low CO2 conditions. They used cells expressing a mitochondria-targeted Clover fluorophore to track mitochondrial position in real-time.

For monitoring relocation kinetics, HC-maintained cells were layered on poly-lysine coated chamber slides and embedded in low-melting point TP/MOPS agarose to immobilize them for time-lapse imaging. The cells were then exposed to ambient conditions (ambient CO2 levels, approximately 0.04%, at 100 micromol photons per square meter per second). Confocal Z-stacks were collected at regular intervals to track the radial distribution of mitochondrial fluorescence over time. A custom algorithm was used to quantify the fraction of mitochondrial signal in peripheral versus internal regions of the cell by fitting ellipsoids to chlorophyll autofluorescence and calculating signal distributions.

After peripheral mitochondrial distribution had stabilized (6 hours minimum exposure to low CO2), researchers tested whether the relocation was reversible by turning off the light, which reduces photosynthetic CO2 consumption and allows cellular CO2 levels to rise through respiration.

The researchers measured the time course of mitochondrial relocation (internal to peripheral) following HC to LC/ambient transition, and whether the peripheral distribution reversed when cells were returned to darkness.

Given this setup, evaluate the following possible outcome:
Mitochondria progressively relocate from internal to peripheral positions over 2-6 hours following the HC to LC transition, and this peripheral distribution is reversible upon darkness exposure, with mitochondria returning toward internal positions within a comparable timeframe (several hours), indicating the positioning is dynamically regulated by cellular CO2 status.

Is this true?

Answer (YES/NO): NO